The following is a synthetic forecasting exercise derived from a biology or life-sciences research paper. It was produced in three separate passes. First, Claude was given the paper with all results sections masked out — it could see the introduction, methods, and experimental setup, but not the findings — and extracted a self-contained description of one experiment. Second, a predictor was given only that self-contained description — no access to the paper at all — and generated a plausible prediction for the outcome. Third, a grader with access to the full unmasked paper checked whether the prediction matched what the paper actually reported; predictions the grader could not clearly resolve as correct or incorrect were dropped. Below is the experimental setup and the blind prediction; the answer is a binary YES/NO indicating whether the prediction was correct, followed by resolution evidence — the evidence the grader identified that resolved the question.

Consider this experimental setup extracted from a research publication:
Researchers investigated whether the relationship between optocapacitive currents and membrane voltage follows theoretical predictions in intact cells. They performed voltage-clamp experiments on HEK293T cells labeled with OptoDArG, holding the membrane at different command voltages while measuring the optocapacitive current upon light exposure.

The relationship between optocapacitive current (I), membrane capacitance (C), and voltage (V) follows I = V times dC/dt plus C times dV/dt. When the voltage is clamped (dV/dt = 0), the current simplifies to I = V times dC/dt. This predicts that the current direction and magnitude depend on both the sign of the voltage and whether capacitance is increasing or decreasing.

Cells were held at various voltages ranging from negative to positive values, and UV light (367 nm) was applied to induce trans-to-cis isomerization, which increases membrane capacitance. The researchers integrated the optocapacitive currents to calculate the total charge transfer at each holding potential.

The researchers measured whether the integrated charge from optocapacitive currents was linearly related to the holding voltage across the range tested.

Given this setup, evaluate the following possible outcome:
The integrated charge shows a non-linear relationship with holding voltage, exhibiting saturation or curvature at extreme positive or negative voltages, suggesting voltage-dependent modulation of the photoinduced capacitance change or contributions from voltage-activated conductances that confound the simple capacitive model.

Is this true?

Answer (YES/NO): NO